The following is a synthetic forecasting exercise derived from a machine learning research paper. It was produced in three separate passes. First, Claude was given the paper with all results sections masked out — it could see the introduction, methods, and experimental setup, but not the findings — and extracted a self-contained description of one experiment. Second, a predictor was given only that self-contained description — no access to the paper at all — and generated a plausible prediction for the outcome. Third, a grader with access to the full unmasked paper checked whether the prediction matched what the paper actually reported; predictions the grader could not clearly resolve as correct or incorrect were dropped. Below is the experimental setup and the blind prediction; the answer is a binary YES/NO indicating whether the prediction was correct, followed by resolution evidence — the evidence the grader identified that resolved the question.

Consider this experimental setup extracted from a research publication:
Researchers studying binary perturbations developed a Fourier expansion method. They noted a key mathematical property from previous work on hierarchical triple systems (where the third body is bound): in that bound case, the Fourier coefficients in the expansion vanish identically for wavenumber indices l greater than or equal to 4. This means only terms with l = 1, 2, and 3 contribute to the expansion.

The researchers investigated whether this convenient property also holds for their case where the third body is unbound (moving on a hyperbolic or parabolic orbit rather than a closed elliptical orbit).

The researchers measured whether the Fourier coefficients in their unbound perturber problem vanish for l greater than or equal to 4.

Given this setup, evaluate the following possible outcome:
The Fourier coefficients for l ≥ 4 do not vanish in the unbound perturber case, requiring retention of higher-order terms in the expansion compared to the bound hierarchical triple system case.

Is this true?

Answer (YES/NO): YES